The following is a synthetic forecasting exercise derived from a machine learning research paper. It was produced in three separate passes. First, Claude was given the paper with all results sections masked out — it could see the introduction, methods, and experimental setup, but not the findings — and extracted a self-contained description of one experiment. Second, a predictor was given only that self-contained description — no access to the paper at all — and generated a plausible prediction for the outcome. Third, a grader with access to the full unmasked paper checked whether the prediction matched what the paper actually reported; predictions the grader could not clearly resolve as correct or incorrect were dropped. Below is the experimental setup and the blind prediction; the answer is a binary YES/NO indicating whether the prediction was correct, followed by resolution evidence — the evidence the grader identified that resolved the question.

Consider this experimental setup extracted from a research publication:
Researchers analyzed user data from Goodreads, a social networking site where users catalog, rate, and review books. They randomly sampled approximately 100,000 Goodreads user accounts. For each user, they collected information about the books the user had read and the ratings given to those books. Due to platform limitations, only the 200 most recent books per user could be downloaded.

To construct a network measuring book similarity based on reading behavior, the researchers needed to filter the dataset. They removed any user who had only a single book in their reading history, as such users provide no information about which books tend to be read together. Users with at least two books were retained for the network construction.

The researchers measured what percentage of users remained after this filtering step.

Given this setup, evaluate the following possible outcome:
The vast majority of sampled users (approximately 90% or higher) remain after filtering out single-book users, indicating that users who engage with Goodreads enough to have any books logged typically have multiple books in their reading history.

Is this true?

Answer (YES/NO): NO